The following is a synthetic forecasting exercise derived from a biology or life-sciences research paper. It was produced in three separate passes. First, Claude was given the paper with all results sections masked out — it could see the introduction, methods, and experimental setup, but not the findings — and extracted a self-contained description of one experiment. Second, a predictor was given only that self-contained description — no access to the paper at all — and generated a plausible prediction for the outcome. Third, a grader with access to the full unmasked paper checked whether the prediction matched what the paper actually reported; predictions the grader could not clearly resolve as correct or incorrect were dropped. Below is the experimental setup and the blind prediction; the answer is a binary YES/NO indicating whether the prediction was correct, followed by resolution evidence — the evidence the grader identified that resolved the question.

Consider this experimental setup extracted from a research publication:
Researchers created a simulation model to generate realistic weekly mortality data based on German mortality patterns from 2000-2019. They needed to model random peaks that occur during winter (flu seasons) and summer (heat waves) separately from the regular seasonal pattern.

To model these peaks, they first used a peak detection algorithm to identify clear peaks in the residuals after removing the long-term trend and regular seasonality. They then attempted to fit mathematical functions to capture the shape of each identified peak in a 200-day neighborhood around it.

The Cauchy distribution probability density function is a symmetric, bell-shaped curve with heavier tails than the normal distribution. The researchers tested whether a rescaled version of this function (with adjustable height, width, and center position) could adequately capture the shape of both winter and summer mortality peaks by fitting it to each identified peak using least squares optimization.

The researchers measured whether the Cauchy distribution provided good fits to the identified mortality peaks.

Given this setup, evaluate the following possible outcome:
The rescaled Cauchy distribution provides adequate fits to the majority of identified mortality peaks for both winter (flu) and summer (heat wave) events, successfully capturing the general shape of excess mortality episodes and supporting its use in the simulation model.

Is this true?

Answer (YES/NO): YES